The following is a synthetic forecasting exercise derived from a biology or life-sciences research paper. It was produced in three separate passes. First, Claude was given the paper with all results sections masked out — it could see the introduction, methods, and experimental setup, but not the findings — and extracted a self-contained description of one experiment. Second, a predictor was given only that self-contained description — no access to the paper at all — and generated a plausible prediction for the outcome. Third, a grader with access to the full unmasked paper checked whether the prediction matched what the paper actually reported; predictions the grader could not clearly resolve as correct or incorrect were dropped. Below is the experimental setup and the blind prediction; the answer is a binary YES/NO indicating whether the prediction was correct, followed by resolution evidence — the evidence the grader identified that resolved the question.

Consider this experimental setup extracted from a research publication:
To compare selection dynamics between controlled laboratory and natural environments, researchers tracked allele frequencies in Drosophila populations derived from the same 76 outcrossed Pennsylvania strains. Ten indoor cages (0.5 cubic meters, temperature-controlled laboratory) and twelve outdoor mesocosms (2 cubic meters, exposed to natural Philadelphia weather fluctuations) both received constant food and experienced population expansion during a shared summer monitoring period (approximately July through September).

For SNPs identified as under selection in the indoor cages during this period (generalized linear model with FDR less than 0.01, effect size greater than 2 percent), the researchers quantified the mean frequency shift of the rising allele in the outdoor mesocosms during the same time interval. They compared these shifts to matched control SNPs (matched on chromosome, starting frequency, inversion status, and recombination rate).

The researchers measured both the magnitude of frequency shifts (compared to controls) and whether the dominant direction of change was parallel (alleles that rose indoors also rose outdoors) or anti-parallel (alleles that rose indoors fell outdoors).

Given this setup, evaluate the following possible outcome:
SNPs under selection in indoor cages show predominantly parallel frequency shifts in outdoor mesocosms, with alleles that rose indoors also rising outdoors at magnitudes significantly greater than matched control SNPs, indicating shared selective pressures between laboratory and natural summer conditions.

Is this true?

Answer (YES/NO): YES